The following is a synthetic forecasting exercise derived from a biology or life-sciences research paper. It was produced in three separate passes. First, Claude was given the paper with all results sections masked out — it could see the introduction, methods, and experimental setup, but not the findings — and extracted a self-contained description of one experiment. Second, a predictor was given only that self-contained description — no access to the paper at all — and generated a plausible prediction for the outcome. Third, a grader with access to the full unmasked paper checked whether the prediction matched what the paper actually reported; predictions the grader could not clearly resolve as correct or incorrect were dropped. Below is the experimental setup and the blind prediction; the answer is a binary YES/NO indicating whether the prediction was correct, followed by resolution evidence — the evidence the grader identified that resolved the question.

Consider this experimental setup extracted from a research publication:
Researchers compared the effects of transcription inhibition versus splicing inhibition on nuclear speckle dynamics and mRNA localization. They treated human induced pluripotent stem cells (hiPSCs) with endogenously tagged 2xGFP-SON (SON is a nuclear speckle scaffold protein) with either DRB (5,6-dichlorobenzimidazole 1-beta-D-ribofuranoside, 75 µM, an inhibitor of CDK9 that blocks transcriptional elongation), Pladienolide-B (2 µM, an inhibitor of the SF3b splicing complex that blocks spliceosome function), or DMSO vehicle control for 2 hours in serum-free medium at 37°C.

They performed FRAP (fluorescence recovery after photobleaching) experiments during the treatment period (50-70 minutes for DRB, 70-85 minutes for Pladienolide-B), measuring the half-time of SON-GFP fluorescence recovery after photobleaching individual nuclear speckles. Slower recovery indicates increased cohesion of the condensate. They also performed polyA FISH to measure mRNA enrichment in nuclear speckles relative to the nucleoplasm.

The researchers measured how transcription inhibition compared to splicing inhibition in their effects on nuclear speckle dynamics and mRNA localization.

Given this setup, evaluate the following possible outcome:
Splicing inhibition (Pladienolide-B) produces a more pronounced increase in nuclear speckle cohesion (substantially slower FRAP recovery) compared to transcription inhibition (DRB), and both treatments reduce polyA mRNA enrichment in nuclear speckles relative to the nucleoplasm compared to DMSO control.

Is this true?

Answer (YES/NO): NO